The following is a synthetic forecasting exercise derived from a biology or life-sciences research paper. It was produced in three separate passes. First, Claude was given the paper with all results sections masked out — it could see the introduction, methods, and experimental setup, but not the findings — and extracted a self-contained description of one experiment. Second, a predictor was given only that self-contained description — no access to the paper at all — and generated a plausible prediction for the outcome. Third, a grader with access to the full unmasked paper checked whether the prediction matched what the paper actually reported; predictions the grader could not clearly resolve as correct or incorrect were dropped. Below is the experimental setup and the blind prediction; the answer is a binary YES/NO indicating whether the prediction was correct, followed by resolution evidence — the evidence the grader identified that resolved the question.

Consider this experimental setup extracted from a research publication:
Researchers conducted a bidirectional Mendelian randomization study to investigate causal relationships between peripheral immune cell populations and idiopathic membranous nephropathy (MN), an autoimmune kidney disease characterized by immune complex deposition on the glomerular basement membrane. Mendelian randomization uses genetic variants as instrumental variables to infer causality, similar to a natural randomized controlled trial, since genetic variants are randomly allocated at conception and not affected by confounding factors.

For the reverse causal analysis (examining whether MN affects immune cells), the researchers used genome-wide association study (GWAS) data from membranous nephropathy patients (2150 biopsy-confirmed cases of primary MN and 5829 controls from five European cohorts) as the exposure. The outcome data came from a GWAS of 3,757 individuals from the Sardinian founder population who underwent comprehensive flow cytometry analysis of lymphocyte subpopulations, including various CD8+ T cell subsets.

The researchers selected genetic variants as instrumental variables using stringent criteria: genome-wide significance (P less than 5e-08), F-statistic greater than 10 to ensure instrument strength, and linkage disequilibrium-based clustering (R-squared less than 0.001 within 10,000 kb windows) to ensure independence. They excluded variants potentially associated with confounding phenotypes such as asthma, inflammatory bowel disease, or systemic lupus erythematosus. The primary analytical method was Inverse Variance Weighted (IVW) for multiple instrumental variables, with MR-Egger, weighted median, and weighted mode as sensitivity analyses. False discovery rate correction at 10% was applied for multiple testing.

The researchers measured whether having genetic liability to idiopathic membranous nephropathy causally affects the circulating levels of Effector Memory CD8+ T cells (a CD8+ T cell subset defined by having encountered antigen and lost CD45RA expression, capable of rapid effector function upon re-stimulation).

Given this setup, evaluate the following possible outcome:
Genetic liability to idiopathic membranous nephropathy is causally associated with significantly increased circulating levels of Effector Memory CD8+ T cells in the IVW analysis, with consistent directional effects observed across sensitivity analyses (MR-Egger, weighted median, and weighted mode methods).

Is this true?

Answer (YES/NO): NO